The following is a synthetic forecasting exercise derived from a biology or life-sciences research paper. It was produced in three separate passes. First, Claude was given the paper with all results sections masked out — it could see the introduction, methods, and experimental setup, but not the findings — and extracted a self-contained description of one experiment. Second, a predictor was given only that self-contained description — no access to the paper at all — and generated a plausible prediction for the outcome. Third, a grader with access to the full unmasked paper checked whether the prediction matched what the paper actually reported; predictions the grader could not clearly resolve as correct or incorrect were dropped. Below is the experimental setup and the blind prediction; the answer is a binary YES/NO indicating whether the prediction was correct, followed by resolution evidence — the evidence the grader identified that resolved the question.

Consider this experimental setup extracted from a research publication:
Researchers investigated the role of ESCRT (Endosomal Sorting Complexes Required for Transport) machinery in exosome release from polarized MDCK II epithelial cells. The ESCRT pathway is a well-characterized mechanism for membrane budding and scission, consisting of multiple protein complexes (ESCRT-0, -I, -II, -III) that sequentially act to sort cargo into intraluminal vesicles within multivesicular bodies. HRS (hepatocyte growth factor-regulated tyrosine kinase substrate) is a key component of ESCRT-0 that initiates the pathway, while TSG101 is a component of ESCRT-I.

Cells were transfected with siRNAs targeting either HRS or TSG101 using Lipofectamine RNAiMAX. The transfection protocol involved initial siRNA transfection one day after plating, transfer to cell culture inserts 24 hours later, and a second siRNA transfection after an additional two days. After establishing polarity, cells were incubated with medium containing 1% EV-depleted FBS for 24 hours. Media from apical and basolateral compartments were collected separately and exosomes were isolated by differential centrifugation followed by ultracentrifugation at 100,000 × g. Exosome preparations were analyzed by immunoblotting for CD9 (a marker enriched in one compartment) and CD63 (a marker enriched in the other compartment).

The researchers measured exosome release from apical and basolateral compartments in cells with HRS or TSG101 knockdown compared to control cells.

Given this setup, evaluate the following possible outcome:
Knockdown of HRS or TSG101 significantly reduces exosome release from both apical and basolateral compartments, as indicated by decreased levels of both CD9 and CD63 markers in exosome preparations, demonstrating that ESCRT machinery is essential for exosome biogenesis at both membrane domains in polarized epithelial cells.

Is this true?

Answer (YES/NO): NO